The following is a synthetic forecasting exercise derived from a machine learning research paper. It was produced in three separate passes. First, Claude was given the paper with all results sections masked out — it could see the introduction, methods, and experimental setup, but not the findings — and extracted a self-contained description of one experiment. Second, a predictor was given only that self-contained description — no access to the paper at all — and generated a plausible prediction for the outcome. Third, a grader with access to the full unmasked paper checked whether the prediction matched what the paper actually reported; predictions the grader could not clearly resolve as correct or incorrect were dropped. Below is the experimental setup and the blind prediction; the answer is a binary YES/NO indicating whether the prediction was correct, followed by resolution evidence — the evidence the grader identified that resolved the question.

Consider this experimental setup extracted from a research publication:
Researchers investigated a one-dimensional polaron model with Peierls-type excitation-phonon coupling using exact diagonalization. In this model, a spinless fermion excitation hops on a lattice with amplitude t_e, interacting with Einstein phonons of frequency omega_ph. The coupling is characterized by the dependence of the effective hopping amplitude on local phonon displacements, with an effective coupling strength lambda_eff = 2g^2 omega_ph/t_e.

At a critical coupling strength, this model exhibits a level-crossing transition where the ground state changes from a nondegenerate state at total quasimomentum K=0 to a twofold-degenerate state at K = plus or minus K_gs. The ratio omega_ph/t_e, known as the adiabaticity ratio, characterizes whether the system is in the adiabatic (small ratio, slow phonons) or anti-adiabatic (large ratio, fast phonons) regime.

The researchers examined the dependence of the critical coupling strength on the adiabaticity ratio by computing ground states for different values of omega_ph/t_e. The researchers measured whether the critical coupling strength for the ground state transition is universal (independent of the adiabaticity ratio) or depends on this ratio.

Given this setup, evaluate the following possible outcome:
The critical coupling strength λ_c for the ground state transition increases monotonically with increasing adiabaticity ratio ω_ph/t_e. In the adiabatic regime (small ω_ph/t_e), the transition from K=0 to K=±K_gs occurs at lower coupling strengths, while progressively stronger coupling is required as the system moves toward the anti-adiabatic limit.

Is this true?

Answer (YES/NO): NO